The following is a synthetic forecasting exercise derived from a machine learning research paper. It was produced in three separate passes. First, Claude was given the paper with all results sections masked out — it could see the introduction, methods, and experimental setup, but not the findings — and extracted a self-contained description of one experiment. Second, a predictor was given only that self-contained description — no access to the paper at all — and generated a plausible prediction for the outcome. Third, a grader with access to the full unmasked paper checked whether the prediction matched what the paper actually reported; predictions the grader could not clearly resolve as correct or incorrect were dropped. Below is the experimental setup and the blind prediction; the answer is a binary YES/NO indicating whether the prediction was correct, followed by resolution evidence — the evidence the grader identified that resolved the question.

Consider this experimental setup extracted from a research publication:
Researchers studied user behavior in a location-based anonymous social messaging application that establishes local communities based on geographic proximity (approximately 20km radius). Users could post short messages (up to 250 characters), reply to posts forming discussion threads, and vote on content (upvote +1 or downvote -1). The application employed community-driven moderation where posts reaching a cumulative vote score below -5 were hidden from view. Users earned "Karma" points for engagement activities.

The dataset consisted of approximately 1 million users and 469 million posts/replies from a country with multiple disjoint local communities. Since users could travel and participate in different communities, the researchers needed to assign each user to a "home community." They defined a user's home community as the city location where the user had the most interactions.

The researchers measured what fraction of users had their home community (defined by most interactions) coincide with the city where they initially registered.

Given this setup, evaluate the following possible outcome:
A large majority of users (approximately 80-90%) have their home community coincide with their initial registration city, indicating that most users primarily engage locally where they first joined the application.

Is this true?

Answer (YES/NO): YES